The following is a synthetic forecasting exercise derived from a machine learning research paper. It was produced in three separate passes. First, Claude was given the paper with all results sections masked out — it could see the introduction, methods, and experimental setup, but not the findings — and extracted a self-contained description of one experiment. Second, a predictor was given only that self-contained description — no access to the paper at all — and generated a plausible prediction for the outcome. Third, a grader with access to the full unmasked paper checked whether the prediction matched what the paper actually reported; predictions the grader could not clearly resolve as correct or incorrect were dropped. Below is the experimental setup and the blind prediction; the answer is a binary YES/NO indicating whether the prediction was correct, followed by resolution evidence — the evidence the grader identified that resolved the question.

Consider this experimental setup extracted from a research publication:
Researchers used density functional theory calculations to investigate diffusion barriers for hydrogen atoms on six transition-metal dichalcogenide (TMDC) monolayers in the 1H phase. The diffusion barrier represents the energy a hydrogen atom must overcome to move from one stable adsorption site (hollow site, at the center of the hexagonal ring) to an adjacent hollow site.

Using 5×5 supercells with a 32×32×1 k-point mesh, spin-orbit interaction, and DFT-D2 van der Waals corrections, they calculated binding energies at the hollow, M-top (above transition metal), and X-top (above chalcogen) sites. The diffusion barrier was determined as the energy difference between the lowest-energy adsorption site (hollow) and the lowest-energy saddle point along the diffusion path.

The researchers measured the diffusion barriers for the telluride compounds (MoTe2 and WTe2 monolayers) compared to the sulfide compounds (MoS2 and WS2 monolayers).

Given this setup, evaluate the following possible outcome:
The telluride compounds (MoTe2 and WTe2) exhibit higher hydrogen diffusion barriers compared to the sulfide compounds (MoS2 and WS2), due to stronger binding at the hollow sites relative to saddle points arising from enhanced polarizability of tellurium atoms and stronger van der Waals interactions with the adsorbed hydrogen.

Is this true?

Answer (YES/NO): YES